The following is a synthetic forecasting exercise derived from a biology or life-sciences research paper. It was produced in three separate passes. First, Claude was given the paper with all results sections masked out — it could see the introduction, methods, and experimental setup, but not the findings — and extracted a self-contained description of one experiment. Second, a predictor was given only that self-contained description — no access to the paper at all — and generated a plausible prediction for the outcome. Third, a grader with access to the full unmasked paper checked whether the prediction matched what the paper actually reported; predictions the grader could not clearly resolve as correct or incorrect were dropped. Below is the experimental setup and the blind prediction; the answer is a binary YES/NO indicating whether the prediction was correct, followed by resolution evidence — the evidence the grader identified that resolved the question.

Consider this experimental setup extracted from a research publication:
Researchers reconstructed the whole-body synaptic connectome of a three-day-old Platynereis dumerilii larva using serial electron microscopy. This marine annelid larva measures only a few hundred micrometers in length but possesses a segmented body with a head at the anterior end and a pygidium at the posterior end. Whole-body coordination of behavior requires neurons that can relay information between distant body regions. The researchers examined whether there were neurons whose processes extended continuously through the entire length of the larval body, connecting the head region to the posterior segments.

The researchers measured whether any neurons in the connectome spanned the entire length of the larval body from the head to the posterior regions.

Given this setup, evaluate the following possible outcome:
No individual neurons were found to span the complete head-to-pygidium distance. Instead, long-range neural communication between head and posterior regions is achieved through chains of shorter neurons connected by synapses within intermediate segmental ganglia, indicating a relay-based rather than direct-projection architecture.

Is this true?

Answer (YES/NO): NO